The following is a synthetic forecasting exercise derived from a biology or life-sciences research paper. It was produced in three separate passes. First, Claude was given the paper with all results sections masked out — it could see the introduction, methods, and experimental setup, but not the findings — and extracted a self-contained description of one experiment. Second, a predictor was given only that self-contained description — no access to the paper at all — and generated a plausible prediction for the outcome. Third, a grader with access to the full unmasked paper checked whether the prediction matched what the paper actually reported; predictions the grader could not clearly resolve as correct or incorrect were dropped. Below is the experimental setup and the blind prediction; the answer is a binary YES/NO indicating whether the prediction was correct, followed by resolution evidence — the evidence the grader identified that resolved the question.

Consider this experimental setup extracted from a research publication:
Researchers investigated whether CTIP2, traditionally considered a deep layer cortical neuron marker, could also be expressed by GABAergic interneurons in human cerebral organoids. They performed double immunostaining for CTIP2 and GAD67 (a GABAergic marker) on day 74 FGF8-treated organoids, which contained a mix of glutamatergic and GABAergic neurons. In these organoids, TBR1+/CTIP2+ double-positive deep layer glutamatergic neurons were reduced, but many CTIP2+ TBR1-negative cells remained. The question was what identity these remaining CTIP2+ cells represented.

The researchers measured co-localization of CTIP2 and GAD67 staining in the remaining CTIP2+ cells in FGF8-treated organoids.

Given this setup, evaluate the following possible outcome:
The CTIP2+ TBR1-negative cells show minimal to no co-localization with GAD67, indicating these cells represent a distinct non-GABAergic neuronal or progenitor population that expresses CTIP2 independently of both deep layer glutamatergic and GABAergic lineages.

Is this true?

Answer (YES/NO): NO